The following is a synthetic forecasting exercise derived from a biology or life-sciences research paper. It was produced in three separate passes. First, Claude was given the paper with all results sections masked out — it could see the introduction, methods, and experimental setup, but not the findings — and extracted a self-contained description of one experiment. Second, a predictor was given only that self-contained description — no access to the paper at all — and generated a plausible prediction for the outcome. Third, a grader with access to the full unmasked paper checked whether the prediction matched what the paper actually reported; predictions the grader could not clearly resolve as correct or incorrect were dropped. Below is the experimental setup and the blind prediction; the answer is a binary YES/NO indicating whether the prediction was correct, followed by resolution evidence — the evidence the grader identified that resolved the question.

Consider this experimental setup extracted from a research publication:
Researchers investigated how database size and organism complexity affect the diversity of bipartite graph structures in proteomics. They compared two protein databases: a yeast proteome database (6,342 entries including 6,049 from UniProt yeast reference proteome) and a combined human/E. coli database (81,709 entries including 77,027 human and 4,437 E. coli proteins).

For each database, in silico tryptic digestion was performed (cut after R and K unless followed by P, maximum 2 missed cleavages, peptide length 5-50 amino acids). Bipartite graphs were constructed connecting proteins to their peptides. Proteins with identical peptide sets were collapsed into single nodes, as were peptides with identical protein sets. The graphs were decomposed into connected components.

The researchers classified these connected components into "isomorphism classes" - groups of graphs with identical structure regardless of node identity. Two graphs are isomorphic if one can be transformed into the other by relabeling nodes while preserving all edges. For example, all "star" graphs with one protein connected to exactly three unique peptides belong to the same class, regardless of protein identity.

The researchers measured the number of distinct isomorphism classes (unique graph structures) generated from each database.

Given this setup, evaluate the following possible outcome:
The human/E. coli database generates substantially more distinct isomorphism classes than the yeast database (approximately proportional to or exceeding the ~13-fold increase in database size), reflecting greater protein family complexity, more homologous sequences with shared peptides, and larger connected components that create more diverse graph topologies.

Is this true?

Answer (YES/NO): YES